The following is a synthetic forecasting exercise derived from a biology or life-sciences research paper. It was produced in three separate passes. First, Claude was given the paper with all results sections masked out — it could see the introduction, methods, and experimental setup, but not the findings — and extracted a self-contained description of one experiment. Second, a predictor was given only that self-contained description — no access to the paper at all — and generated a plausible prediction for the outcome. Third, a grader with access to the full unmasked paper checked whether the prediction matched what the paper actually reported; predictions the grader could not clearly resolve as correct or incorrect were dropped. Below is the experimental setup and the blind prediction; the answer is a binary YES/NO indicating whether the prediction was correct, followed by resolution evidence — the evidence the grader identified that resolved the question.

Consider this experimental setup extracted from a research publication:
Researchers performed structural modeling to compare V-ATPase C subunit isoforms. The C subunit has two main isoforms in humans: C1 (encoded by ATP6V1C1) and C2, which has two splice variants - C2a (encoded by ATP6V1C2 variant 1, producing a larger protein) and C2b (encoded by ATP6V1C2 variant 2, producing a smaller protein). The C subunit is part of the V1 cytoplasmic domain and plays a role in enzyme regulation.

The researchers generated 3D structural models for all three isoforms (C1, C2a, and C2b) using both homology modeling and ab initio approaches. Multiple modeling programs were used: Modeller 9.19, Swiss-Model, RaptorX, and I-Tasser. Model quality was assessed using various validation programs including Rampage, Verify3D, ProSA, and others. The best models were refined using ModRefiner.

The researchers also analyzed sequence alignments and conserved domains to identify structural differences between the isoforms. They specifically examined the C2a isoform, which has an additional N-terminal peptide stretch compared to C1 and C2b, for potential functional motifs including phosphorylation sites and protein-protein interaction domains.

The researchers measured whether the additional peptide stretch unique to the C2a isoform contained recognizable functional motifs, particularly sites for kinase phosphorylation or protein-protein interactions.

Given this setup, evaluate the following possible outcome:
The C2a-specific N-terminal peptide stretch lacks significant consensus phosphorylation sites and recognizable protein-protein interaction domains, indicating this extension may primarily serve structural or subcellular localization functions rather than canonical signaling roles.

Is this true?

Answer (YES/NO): NO